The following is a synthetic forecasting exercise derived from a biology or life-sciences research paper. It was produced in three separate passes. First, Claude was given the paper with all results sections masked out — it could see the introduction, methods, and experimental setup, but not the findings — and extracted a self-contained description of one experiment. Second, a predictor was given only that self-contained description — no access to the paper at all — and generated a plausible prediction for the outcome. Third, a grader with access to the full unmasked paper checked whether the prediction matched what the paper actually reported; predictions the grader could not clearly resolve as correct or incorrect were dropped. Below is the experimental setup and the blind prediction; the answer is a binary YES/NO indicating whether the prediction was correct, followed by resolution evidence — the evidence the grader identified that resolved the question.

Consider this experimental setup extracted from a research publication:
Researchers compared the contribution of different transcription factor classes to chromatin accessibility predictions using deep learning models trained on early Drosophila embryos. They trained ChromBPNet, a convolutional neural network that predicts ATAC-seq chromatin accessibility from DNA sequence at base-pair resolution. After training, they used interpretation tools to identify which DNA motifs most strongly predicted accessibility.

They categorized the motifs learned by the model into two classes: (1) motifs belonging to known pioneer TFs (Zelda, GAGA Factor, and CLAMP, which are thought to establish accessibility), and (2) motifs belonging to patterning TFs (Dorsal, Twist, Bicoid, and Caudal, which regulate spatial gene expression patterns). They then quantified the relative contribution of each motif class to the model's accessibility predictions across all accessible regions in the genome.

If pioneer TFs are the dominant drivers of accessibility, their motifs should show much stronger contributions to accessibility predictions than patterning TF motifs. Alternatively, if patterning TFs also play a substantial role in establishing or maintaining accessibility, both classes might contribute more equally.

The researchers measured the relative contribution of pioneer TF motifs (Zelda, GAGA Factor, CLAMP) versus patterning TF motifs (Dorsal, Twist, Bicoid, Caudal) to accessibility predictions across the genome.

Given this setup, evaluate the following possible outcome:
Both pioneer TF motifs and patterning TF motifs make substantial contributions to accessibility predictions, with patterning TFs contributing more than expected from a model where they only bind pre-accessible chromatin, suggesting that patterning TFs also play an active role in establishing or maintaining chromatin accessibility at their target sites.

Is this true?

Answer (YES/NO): NO